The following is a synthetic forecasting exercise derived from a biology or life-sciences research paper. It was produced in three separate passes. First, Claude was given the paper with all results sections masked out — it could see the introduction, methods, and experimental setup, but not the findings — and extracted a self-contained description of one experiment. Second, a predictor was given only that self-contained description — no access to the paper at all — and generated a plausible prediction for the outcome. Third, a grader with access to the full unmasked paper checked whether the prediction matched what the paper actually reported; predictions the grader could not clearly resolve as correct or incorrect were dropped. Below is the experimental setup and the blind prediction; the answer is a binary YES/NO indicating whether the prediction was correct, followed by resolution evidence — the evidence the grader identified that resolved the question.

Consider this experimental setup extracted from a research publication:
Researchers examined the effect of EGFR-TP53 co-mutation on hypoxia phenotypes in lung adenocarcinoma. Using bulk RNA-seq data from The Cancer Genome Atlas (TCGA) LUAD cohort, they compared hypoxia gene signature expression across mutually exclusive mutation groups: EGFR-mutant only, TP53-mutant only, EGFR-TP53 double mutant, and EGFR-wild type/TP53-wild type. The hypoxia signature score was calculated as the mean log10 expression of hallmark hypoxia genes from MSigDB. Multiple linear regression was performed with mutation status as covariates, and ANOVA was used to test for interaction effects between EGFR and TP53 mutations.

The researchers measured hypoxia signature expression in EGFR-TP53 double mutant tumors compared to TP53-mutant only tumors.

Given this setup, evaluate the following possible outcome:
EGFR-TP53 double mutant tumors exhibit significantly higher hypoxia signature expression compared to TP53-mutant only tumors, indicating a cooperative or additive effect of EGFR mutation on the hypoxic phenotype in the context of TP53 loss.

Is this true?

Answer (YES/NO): NO